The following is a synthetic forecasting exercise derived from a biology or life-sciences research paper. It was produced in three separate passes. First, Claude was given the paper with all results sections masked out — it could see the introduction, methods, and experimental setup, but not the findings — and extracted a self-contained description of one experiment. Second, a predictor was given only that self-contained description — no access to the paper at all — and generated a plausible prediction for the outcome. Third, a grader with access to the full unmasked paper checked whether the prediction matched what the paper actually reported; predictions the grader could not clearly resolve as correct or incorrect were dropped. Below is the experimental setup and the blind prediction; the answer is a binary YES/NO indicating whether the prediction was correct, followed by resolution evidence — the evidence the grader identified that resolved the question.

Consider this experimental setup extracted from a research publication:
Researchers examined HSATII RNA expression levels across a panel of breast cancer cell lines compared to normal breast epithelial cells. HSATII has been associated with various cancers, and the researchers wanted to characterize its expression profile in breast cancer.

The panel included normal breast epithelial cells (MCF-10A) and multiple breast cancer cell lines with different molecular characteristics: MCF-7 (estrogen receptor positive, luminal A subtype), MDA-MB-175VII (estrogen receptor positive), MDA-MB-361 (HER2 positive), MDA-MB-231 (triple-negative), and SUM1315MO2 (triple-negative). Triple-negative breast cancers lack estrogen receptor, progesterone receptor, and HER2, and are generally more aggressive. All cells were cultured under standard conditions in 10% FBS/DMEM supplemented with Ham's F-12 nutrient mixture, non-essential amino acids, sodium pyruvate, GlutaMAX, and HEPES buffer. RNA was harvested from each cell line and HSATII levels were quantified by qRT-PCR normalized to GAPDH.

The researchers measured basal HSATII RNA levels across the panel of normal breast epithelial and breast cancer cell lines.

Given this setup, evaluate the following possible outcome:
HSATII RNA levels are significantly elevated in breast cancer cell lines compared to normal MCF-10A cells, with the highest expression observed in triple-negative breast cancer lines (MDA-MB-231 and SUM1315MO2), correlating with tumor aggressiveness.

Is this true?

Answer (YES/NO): NO